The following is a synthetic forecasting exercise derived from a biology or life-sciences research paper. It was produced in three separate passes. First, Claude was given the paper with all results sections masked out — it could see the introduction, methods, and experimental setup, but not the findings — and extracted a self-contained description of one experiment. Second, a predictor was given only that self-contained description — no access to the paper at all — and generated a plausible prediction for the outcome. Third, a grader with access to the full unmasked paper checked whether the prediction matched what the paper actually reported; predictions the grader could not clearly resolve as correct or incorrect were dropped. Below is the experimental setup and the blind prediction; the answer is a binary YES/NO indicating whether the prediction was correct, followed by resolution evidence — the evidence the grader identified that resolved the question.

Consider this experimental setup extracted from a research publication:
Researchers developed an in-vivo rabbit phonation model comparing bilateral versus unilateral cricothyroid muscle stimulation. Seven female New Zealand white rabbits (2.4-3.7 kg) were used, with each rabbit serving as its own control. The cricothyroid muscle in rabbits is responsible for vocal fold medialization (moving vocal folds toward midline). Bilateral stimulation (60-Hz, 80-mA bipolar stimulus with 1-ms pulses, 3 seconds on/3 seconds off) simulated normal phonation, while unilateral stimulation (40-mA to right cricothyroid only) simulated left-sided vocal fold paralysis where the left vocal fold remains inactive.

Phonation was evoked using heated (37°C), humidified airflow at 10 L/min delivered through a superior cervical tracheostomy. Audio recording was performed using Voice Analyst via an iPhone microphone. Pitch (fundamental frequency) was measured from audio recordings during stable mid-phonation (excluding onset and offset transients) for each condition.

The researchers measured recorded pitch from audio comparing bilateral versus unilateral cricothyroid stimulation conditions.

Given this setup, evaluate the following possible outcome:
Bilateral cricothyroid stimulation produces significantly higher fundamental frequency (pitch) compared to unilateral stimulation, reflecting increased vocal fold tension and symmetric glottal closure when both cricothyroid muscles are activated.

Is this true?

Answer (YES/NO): YES